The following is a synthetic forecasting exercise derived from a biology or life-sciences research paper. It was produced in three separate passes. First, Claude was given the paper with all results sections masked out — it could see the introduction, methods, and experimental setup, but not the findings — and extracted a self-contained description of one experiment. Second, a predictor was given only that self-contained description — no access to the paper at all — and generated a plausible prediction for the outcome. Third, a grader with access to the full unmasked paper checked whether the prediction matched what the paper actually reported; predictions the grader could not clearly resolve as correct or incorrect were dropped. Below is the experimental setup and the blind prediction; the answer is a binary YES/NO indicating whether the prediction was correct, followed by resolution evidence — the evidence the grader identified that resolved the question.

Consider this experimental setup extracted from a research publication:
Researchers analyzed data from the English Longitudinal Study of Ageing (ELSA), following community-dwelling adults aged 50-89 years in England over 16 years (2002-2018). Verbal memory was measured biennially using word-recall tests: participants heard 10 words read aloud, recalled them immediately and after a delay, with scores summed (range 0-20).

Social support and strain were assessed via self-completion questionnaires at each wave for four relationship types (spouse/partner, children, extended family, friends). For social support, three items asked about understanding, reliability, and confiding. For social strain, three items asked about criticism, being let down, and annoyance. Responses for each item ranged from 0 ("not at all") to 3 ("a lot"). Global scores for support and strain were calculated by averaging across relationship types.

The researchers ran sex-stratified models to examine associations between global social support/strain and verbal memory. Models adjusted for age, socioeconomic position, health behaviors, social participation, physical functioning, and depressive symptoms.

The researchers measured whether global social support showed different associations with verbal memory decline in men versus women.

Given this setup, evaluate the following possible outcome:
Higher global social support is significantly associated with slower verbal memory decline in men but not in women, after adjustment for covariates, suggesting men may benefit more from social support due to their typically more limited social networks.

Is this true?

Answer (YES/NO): NO